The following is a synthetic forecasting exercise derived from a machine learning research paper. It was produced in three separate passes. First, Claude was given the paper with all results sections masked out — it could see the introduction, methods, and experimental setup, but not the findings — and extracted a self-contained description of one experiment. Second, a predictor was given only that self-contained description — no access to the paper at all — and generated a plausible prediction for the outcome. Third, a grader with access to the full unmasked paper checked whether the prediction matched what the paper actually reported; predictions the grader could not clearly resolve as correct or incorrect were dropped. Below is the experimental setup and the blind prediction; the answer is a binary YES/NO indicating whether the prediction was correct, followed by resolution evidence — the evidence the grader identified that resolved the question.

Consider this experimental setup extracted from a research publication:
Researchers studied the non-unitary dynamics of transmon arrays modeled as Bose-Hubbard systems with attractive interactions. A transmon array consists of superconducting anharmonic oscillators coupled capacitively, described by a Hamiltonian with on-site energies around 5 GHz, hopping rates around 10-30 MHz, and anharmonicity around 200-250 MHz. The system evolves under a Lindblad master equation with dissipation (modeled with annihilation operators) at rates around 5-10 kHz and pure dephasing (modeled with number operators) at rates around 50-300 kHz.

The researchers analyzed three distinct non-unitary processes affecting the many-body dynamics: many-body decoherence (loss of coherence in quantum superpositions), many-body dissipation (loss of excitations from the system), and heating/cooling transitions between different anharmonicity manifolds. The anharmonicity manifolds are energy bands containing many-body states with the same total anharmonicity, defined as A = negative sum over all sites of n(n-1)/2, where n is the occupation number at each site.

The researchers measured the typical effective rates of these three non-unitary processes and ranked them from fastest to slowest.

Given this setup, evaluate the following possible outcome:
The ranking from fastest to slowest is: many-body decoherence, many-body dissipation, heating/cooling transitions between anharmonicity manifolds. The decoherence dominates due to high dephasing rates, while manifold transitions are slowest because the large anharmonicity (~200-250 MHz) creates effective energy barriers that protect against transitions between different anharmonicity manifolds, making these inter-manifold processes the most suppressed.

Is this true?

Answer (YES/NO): YES